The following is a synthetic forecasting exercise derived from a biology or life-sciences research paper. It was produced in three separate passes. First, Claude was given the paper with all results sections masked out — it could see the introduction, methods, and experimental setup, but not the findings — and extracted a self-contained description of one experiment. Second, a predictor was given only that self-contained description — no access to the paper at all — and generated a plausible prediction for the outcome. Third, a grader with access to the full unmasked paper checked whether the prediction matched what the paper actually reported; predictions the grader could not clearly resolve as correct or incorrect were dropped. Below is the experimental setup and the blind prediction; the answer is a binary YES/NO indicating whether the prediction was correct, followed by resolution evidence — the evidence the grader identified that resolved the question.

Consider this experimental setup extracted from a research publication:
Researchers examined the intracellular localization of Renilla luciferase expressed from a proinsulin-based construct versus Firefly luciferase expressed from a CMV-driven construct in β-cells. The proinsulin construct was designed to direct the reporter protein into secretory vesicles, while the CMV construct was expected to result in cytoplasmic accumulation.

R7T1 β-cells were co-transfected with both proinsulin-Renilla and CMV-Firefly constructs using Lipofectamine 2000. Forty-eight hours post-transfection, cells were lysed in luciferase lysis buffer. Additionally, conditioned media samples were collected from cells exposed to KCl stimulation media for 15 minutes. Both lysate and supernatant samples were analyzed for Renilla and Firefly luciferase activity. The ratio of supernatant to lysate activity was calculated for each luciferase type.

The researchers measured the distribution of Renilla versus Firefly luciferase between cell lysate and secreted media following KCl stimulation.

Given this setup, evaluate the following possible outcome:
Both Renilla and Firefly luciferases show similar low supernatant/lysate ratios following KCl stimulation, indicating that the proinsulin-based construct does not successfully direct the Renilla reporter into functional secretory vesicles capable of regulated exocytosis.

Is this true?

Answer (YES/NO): NO